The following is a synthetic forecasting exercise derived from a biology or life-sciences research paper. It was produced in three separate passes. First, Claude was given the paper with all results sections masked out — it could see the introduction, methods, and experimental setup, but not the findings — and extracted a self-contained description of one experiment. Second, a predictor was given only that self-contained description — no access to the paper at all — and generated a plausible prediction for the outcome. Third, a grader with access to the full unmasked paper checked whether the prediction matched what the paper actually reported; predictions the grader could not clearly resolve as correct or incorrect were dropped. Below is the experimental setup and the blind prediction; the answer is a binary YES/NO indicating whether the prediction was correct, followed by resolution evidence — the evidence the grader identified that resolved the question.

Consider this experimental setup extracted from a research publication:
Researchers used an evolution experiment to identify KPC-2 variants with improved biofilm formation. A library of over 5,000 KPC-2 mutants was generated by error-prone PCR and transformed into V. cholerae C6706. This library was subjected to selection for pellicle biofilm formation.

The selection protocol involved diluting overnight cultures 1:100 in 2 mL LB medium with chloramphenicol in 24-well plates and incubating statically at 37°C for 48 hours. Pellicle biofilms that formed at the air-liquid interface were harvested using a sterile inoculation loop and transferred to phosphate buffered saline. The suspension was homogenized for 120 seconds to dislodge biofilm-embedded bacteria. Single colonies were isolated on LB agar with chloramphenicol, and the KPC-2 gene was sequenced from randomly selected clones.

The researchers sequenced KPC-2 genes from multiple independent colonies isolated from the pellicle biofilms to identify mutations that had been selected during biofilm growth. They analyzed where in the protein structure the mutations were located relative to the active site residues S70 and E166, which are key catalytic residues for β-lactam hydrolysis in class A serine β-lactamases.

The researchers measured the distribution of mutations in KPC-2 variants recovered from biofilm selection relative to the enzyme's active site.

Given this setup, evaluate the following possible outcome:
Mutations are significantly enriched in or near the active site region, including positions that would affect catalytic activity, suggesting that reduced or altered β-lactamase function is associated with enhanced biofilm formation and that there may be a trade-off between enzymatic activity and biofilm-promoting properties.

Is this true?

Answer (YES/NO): NO